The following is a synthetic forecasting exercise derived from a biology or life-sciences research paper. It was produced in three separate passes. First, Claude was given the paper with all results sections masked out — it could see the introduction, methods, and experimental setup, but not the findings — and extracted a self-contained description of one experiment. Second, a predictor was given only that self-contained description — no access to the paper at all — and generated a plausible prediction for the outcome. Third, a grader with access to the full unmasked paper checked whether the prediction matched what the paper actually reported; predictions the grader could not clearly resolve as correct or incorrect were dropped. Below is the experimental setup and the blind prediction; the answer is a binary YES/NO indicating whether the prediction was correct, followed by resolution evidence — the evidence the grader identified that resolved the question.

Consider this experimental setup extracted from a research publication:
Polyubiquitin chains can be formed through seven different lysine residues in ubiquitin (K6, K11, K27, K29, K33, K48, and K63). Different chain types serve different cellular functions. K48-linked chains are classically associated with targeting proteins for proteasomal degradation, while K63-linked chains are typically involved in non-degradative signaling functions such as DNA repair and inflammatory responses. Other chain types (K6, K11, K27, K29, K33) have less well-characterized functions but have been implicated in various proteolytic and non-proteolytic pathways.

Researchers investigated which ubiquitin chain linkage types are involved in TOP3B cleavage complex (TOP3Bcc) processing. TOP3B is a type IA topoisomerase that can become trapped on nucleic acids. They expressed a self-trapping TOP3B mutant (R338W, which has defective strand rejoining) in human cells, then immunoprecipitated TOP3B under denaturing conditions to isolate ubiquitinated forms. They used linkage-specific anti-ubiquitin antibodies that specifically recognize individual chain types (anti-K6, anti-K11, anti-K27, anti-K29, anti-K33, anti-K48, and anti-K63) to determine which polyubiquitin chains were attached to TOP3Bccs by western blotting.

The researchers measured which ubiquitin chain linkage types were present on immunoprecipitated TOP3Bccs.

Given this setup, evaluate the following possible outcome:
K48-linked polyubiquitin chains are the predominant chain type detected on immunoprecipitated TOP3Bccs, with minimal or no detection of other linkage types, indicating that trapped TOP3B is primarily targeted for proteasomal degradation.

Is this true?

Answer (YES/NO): NO